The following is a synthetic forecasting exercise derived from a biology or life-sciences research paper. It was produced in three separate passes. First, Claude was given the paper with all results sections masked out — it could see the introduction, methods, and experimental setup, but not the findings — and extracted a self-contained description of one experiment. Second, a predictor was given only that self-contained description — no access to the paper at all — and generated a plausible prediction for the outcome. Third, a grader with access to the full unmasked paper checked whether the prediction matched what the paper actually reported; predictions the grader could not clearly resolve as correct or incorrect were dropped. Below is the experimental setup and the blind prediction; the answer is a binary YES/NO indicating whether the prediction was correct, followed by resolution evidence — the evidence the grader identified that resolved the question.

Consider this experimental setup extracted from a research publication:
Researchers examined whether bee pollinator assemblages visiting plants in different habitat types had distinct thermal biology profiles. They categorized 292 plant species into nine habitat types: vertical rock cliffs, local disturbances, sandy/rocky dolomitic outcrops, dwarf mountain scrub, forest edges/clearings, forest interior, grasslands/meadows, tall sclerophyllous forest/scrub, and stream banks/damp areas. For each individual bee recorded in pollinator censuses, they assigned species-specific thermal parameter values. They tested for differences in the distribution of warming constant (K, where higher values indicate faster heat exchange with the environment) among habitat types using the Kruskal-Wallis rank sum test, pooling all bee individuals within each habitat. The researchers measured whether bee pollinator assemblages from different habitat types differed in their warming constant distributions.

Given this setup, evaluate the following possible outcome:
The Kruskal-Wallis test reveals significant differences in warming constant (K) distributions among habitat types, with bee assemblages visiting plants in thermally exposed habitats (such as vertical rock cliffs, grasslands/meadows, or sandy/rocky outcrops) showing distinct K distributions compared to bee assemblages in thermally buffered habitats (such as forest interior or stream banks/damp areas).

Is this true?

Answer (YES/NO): NO